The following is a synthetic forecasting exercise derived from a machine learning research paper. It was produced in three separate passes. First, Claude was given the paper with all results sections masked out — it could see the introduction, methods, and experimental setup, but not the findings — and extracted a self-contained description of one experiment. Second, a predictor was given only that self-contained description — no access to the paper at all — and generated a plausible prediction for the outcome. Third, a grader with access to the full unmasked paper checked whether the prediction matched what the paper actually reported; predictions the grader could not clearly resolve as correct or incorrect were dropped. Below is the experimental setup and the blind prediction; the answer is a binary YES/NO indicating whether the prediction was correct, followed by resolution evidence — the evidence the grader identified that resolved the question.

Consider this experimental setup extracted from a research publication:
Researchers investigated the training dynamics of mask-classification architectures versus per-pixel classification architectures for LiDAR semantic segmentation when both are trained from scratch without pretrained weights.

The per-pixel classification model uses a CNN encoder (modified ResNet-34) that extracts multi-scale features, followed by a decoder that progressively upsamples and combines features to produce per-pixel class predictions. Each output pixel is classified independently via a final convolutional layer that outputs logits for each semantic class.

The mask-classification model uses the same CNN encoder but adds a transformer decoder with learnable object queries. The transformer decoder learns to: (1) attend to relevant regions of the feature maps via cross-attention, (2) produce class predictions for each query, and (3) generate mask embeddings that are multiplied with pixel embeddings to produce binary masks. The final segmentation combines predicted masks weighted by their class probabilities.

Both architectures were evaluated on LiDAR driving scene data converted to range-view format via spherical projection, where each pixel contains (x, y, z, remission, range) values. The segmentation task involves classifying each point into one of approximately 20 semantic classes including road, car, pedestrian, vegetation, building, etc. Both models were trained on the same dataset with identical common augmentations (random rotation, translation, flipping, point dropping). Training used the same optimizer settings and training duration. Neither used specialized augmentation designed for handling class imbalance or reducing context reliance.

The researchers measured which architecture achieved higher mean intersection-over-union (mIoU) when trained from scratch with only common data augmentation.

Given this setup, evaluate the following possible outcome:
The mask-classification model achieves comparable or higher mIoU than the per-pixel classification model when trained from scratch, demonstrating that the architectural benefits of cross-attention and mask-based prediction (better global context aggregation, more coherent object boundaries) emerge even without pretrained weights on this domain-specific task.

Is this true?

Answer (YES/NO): NO